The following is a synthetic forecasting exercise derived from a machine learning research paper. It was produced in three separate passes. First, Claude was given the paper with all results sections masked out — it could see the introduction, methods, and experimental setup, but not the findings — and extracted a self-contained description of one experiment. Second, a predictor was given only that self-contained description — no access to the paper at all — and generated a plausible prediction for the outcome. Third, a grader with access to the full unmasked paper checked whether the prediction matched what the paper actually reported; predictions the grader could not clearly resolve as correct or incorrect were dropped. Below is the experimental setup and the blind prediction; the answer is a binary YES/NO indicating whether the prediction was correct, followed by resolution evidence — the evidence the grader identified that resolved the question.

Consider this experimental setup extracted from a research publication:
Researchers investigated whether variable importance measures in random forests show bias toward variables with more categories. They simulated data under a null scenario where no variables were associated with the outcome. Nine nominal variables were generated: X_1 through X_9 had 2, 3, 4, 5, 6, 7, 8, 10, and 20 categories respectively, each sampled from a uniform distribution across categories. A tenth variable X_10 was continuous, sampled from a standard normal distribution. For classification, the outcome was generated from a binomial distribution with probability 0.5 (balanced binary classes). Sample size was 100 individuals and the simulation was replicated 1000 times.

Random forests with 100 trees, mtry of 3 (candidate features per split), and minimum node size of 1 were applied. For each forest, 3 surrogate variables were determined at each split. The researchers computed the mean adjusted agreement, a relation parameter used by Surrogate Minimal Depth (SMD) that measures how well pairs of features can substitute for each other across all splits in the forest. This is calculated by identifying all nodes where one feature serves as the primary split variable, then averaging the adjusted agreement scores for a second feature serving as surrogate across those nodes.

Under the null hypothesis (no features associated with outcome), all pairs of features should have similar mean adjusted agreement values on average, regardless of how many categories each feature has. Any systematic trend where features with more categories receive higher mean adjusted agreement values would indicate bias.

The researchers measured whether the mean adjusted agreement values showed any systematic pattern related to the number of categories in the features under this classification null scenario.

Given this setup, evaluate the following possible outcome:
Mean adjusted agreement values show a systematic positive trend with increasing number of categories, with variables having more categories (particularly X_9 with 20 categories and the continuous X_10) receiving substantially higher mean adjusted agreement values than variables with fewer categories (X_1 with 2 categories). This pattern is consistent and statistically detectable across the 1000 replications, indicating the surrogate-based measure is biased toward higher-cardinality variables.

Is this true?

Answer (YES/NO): YES